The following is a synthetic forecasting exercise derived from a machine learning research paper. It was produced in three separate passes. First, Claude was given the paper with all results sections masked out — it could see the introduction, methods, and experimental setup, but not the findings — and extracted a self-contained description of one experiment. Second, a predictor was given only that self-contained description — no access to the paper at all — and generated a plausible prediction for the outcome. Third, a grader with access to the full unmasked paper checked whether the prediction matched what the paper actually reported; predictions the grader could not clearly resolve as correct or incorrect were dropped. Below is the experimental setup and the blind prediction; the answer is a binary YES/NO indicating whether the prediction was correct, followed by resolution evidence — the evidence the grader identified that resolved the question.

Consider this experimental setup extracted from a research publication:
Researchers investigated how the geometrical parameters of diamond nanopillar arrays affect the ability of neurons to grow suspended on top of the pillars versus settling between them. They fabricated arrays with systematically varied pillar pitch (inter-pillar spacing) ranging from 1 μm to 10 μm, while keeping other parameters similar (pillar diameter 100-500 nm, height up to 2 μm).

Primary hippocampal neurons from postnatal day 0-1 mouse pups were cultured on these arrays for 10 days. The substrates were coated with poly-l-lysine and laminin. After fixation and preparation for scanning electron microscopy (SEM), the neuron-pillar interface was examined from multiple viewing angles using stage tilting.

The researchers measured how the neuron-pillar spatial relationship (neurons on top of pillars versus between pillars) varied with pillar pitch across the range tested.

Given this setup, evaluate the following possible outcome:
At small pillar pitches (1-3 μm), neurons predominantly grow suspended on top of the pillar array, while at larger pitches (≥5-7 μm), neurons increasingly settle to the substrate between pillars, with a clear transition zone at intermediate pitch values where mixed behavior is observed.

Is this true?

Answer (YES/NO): NO